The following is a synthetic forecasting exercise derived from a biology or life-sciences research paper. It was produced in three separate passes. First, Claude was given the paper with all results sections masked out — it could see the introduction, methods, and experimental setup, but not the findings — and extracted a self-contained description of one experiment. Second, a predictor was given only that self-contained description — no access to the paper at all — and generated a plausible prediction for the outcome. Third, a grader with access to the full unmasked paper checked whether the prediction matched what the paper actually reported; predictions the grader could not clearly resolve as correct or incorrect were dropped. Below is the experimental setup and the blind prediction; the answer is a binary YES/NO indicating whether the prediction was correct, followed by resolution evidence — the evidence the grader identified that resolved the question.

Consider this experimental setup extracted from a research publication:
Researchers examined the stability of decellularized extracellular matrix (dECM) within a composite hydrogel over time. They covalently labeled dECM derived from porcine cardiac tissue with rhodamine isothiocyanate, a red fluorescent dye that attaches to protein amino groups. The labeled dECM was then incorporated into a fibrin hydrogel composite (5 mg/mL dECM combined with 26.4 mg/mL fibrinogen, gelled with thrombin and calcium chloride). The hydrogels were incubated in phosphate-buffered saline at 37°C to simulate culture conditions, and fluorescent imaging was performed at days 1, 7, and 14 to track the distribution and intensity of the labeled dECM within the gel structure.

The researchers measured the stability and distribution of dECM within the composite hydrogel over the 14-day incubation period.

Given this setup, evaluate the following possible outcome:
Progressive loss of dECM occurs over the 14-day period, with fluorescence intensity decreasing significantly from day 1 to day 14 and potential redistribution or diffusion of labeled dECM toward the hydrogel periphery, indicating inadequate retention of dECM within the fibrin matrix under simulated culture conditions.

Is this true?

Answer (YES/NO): NO